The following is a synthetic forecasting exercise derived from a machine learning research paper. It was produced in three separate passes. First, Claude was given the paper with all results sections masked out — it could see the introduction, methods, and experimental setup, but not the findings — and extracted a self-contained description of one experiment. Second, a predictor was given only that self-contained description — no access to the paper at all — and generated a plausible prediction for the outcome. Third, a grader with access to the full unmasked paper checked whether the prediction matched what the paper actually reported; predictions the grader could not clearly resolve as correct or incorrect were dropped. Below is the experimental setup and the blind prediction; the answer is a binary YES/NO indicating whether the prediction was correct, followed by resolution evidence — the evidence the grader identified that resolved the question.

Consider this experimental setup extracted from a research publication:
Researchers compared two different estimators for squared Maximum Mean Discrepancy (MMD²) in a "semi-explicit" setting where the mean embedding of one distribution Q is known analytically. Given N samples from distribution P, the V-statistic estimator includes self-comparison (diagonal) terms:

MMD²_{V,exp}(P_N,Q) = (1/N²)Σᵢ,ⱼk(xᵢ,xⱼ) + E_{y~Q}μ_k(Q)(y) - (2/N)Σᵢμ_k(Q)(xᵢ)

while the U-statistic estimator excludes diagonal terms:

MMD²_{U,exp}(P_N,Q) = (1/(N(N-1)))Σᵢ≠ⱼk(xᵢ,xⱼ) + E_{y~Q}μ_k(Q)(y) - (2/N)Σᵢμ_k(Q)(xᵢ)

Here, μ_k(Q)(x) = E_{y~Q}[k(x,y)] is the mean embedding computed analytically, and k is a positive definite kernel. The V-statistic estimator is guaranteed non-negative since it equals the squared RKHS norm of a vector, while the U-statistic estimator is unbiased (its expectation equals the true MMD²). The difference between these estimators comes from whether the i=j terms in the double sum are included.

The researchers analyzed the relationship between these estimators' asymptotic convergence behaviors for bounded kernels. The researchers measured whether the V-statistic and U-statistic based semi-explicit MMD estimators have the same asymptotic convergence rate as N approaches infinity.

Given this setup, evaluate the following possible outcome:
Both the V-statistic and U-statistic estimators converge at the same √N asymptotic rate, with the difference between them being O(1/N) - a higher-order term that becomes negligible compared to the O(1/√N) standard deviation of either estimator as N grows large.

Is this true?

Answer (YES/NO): YES